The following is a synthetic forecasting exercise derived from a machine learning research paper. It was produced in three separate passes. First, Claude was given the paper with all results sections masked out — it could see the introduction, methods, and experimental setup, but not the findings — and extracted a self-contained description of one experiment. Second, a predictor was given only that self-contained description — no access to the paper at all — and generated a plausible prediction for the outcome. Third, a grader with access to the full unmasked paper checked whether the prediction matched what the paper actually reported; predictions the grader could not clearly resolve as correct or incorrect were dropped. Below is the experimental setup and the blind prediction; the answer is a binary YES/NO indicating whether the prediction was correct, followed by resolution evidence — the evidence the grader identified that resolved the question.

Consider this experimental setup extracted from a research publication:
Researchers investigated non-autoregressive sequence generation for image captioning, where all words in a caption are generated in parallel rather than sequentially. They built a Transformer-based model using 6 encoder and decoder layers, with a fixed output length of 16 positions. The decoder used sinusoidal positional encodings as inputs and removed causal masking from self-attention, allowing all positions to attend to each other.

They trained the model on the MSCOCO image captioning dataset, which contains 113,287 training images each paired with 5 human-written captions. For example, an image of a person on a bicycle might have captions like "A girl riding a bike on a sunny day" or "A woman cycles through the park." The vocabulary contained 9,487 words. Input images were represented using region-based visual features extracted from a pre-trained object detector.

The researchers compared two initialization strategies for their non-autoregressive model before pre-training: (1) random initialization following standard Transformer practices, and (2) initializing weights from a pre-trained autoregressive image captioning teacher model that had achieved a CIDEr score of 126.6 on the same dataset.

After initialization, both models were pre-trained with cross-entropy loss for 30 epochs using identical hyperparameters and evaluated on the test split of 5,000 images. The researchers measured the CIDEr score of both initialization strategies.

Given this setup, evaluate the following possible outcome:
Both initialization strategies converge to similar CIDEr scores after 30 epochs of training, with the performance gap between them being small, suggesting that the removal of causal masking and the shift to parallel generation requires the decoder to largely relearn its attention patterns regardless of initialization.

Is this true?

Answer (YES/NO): NO